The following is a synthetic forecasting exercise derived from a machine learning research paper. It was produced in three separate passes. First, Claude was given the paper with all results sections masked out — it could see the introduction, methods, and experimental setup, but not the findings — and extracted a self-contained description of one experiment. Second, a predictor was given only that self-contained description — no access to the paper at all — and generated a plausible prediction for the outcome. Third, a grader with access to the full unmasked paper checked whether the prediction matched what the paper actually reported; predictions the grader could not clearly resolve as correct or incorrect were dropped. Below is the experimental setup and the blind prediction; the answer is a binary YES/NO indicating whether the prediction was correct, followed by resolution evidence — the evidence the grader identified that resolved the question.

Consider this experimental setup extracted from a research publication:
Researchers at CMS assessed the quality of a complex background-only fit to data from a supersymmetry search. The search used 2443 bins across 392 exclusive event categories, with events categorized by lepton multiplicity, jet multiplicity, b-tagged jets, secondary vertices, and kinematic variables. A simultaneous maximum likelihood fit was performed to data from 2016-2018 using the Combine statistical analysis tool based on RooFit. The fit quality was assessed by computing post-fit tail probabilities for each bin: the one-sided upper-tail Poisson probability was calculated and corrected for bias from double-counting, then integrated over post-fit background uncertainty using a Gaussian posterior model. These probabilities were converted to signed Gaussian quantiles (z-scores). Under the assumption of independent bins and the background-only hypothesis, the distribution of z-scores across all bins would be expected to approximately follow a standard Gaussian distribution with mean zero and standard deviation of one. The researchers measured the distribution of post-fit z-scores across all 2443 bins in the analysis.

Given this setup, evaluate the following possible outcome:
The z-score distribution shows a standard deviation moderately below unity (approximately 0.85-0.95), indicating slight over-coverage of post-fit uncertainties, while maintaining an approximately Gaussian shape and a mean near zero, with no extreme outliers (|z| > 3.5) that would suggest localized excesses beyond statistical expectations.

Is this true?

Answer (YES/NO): NO